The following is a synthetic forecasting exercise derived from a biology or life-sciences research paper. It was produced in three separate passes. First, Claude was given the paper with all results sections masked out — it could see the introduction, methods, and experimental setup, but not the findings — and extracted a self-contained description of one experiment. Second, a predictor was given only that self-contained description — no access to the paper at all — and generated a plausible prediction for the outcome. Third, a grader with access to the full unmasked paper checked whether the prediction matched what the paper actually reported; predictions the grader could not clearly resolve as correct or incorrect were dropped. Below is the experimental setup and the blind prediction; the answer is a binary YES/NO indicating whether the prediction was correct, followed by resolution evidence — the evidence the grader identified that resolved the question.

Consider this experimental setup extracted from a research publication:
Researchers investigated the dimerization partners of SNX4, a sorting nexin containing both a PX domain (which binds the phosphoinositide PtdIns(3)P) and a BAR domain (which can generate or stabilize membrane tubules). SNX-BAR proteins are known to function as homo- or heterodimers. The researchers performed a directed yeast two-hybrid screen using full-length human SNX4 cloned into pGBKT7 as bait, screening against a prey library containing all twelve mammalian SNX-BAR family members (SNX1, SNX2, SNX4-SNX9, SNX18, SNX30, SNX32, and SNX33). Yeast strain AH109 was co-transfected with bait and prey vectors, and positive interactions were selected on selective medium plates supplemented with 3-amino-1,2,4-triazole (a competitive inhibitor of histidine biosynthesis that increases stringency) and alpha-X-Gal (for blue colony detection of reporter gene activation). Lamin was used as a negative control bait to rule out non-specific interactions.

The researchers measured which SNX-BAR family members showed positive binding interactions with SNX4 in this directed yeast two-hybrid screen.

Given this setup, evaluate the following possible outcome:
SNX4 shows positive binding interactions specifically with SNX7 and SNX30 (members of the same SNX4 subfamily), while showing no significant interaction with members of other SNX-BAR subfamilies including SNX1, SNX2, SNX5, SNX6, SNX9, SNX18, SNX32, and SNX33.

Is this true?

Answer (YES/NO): NO